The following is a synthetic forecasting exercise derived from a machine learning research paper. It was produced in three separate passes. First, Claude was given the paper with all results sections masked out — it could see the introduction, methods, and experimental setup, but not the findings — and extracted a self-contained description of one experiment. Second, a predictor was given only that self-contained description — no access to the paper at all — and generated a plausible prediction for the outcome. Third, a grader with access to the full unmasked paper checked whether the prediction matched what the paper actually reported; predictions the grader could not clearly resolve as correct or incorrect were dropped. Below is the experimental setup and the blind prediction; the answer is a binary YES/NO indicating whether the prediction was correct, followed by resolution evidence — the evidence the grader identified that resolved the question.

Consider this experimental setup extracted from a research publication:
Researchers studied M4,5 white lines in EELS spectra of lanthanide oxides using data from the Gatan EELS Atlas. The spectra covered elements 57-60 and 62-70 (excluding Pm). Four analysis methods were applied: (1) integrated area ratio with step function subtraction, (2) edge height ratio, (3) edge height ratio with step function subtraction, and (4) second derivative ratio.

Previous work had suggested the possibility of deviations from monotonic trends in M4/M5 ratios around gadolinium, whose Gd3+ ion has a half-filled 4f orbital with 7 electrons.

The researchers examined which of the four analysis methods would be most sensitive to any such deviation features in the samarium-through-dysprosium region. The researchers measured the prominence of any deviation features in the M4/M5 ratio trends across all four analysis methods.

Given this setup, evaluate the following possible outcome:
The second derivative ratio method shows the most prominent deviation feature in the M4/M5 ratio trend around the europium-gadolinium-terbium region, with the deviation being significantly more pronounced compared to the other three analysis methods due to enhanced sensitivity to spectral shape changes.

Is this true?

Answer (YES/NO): NO